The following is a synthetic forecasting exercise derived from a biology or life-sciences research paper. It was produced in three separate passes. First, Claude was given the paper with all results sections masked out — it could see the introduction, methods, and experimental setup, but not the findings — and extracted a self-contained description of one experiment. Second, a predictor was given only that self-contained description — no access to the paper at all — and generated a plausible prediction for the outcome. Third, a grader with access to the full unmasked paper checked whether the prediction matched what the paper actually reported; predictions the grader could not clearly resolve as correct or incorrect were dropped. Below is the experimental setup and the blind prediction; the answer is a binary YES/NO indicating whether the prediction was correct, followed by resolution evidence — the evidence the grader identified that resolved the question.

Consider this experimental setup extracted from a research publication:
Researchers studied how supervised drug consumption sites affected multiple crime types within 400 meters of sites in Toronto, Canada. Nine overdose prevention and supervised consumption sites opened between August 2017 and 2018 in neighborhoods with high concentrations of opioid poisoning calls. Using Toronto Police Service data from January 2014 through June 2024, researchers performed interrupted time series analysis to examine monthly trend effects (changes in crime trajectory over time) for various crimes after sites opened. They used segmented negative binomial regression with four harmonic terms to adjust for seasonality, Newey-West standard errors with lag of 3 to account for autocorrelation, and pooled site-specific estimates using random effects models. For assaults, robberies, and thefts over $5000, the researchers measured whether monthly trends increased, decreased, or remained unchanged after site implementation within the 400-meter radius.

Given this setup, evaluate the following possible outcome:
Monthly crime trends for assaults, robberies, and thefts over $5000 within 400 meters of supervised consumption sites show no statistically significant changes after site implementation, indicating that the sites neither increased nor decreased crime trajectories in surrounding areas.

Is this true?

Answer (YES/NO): NO